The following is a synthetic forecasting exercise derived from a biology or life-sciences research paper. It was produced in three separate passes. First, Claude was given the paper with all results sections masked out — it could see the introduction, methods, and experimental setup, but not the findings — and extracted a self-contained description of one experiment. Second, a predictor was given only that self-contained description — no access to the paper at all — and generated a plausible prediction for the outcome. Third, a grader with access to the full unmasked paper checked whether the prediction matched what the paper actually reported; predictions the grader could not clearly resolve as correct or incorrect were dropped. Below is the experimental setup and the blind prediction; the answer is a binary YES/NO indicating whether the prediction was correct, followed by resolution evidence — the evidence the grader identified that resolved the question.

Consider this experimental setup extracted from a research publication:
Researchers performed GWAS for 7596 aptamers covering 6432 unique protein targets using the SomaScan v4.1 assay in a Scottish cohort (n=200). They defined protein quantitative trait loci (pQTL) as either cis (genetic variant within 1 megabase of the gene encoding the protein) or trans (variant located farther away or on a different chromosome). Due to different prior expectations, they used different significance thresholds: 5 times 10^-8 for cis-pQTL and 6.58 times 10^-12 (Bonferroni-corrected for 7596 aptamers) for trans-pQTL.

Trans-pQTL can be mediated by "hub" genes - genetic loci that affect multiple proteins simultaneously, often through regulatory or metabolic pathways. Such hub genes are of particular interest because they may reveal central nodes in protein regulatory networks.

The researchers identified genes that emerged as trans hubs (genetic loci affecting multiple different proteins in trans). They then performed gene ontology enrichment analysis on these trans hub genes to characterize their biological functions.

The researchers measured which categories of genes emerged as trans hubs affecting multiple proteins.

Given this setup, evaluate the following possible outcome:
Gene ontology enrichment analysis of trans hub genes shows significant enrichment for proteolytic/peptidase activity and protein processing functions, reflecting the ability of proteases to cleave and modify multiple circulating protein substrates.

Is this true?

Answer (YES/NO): NO